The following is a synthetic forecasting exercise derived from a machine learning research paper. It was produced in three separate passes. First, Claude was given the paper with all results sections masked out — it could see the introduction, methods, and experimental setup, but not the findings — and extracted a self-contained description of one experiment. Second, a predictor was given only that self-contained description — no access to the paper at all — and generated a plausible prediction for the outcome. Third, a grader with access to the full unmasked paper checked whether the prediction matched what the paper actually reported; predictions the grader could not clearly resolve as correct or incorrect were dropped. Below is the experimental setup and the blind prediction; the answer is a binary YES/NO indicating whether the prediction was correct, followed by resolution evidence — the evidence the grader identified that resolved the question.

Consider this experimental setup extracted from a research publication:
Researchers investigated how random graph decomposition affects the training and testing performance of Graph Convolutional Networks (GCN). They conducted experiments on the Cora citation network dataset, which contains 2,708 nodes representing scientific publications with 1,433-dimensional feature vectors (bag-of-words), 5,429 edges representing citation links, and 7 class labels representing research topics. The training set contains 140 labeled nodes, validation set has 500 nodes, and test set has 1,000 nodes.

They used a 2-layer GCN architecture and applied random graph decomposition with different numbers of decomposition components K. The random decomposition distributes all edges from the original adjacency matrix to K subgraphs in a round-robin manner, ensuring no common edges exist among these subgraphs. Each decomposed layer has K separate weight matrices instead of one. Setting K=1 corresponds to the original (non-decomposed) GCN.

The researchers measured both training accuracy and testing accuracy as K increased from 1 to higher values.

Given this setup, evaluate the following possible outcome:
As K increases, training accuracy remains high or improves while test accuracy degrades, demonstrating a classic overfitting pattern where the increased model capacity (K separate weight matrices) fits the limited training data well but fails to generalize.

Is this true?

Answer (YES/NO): YES